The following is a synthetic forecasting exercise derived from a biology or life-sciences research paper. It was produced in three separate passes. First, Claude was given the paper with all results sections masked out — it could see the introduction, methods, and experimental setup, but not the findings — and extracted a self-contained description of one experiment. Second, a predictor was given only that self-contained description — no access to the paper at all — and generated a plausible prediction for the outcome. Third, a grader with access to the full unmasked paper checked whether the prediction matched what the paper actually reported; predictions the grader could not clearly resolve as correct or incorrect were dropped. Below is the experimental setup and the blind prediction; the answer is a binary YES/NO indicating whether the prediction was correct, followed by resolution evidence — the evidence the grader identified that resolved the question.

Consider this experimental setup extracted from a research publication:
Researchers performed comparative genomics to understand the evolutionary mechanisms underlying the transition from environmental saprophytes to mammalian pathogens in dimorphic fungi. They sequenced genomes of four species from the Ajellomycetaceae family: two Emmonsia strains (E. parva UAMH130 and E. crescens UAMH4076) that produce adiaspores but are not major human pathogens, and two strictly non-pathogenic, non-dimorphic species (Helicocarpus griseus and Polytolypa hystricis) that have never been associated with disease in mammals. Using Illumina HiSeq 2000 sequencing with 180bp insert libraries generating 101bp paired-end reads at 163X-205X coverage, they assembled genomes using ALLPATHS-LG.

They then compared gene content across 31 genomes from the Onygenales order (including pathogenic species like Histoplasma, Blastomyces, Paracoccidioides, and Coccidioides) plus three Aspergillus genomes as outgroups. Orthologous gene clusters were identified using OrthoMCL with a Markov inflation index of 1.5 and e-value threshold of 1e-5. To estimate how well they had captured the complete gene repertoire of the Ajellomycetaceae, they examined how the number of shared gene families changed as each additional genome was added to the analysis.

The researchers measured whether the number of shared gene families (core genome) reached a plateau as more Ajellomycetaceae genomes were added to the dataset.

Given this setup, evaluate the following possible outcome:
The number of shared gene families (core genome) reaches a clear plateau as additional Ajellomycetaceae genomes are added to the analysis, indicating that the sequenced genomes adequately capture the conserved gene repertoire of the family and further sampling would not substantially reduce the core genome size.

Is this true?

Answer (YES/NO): NO